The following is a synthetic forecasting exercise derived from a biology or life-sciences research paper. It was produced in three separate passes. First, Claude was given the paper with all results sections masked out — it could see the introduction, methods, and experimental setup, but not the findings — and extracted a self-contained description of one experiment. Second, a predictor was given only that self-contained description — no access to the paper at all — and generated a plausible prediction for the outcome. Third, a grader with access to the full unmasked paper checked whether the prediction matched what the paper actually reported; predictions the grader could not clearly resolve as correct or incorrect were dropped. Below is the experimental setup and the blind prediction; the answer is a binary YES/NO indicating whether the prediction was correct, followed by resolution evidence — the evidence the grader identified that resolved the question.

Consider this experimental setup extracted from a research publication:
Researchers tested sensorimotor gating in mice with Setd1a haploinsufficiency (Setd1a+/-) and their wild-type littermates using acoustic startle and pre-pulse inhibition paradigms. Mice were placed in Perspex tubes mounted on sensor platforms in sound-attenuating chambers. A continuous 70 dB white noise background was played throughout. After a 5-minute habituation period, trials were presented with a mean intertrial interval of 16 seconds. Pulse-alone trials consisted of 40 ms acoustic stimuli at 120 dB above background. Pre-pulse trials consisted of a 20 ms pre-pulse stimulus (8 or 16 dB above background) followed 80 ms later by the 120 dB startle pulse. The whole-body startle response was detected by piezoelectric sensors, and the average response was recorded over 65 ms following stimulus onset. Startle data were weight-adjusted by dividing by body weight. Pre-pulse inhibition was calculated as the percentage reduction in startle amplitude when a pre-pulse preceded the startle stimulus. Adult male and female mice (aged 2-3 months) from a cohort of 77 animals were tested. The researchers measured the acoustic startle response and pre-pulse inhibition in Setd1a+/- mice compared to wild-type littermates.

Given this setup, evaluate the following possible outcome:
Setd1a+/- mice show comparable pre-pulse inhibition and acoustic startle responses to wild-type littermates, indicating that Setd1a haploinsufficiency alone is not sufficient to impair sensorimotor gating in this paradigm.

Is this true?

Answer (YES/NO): NO